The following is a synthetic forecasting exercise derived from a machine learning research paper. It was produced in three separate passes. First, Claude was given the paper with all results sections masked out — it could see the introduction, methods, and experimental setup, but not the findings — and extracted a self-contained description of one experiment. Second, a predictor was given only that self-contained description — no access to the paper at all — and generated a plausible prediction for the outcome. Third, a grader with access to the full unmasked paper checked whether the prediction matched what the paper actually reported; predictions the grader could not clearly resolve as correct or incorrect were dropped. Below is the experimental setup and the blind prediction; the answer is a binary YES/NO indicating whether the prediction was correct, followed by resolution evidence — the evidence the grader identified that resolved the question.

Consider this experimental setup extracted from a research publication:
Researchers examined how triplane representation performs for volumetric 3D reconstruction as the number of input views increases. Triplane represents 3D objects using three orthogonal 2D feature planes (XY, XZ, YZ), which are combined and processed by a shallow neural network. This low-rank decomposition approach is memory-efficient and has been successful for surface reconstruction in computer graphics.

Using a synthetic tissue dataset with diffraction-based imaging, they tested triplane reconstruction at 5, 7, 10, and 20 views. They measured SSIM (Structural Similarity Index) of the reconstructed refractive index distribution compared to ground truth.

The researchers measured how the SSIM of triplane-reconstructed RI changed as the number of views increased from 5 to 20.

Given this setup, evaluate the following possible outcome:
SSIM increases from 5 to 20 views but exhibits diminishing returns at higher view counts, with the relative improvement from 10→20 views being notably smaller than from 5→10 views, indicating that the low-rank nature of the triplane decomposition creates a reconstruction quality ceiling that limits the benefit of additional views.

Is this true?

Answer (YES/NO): NO